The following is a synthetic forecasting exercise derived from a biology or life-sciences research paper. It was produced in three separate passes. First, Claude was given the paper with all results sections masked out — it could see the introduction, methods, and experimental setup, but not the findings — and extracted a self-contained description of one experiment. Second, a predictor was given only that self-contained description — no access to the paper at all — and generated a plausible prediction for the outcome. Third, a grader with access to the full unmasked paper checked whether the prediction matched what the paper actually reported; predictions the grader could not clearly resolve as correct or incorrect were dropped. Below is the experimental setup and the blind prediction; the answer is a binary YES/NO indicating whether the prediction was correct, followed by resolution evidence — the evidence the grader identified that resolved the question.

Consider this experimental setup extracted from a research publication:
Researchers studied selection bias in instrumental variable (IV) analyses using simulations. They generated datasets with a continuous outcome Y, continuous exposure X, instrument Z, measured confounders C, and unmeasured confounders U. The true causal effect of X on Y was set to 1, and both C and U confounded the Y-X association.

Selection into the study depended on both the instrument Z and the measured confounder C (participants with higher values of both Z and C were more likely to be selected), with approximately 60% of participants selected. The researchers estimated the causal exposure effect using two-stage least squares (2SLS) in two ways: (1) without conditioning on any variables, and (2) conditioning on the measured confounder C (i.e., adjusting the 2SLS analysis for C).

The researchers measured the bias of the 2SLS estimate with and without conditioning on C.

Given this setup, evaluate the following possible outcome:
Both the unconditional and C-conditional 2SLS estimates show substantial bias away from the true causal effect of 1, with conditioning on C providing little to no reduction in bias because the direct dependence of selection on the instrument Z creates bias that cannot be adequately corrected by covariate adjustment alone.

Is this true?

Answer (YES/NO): NO